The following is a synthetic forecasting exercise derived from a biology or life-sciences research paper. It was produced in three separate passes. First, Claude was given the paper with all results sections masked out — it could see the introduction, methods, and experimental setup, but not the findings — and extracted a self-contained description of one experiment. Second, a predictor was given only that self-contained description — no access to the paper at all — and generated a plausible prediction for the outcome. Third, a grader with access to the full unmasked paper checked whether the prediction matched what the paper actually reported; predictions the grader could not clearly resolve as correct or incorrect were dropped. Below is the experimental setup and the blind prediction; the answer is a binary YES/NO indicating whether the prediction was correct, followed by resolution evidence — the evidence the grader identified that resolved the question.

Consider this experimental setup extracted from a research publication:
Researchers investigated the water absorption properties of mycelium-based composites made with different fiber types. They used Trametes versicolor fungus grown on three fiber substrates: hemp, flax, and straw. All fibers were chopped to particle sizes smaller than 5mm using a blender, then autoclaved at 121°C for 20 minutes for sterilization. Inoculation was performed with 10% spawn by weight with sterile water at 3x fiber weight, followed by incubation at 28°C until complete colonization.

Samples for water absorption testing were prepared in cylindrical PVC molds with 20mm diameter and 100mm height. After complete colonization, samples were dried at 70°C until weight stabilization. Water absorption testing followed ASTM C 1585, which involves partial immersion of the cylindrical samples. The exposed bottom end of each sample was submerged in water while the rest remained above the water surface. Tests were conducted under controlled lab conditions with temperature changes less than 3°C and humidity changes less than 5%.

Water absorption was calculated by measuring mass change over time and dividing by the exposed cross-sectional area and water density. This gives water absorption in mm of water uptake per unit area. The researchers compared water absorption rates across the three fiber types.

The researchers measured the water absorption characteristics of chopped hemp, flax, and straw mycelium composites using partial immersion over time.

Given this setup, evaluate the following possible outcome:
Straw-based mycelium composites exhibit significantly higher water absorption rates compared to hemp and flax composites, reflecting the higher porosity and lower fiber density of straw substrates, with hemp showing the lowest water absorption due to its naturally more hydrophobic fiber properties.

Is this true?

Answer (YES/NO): NO